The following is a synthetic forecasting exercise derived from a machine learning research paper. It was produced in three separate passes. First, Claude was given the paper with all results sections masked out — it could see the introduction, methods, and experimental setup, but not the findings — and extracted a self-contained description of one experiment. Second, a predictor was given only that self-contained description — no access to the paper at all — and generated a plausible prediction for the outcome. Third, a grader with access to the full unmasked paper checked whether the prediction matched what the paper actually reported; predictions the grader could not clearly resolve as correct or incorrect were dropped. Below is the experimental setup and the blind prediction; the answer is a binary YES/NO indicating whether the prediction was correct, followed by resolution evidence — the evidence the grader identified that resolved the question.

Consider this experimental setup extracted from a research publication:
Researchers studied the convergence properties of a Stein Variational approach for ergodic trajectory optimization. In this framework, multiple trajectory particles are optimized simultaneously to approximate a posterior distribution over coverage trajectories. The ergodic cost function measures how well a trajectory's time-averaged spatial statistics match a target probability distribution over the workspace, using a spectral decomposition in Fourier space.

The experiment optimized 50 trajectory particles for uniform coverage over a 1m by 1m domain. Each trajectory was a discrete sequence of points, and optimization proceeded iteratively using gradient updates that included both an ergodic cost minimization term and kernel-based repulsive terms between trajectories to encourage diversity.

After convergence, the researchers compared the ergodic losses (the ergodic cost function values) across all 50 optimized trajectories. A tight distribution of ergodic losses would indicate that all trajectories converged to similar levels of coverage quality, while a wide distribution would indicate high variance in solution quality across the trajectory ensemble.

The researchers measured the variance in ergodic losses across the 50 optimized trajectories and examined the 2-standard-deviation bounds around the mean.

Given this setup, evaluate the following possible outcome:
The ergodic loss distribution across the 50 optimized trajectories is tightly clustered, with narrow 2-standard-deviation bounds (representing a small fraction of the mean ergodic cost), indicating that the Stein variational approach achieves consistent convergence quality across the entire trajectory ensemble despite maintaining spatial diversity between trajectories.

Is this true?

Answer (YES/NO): YES